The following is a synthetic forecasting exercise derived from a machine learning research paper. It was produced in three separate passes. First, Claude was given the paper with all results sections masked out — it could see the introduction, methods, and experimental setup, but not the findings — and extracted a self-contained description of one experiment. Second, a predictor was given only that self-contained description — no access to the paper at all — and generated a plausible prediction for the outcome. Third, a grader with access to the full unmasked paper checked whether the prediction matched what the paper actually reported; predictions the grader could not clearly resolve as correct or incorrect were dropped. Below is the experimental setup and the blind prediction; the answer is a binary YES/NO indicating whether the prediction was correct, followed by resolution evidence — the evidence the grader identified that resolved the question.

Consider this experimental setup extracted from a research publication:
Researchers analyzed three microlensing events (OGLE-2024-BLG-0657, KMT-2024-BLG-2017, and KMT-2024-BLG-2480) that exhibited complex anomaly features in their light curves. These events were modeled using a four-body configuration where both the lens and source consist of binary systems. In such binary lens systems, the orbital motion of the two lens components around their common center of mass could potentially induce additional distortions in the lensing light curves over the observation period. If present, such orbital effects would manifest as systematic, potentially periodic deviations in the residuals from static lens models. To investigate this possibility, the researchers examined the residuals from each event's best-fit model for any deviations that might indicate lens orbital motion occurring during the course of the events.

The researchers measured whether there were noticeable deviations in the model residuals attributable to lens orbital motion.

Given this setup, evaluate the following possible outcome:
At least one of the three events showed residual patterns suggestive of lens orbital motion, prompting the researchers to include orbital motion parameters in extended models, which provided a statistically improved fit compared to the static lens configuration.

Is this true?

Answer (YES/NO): NO